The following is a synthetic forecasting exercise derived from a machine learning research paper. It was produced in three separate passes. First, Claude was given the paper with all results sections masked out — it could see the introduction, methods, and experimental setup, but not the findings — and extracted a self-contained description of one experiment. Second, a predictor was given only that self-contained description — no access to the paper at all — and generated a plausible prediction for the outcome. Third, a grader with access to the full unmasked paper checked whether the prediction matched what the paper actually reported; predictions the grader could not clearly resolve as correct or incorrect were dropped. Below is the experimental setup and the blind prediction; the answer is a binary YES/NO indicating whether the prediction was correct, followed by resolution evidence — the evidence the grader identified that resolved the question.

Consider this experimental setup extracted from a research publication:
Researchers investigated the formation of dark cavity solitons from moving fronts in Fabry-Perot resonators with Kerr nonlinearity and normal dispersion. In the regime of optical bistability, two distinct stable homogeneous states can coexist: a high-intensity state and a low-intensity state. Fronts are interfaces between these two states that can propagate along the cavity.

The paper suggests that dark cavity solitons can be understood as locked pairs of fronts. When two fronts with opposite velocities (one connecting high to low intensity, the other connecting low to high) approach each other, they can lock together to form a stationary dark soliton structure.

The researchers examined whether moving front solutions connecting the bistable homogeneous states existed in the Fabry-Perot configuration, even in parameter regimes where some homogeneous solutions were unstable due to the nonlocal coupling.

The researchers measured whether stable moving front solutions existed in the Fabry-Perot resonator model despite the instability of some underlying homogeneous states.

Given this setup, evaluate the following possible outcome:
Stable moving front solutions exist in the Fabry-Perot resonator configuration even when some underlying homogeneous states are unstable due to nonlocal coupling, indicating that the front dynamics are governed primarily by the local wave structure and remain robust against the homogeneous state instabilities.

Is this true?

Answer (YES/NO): NO